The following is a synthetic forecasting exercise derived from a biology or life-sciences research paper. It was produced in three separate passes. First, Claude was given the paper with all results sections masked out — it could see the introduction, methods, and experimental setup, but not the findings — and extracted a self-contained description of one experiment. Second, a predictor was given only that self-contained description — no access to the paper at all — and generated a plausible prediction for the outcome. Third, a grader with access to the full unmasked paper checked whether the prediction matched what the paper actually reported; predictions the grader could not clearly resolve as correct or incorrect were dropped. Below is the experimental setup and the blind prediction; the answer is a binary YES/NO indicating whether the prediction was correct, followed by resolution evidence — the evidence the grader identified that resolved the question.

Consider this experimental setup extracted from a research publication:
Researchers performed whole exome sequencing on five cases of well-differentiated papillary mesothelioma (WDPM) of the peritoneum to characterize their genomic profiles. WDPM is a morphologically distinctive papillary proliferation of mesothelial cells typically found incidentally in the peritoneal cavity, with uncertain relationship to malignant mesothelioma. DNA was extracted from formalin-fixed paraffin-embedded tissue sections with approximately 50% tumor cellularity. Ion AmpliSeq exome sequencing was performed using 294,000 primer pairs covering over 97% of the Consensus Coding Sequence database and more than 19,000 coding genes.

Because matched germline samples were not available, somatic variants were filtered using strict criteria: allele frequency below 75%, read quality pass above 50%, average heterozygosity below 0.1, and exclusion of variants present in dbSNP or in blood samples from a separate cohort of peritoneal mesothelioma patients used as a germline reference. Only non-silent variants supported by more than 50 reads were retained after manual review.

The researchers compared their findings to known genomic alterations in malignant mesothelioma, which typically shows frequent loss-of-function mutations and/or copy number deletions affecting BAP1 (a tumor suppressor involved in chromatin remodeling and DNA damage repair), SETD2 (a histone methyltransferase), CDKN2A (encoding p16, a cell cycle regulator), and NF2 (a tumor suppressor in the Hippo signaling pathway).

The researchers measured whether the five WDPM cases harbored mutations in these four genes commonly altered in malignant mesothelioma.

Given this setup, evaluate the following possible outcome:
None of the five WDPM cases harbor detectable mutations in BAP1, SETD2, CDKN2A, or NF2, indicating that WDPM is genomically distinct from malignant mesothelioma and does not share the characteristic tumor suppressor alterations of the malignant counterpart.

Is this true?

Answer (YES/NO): YES